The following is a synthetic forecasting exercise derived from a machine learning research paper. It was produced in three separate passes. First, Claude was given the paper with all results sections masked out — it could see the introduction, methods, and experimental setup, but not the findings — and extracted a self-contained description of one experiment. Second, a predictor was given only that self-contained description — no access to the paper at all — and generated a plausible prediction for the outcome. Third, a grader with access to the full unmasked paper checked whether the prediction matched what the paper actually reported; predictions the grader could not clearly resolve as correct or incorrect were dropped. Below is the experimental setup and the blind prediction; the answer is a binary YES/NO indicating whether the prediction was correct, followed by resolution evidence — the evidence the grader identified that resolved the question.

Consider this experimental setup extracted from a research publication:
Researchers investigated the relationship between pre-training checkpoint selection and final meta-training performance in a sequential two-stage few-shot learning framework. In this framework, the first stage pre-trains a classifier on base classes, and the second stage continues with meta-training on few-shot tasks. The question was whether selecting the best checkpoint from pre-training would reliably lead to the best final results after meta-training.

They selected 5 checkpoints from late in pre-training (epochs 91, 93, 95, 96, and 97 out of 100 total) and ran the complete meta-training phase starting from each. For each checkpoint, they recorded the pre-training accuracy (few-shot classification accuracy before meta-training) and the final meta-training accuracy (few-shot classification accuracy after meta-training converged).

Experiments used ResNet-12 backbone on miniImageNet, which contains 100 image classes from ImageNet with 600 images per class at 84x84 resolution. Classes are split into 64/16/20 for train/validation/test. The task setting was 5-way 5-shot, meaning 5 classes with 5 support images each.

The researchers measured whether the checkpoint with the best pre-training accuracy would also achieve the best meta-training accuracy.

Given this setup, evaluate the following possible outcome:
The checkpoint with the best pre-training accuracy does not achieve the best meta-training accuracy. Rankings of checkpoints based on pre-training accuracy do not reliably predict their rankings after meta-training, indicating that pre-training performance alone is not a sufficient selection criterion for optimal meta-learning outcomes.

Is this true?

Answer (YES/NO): YES